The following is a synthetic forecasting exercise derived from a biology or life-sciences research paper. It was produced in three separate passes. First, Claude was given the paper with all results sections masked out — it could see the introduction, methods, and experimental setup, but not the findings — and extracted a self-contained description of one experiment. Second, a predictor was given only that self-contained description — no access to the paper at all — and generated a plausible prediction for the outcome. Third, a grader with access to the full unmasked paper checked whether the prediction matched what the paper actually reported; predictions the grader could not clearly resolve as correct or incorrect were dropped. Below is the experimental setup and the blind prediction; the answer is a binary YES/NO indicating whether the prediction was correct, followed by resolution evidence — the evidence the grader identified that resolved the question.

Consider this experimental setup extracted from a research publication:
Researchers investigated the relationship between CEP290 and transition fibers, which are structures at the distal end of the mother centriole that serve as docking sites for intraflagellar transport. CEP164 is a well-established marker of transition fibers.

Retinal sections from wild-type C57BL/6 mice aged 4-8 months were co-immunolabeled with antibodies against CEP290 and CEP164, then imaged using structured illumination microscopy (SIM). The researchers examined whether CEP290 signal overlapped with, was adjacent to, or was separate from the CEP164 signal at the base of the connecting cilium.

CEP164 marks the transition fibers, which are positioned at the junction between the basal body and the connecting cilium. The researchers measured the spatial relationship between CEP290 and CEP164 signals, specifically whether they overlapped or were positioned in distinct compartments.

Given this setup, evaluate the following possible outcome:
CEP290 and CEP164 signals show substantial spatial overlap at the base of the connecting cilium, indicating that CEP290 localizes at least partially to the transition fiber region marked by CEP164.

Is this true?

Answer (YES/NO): NO